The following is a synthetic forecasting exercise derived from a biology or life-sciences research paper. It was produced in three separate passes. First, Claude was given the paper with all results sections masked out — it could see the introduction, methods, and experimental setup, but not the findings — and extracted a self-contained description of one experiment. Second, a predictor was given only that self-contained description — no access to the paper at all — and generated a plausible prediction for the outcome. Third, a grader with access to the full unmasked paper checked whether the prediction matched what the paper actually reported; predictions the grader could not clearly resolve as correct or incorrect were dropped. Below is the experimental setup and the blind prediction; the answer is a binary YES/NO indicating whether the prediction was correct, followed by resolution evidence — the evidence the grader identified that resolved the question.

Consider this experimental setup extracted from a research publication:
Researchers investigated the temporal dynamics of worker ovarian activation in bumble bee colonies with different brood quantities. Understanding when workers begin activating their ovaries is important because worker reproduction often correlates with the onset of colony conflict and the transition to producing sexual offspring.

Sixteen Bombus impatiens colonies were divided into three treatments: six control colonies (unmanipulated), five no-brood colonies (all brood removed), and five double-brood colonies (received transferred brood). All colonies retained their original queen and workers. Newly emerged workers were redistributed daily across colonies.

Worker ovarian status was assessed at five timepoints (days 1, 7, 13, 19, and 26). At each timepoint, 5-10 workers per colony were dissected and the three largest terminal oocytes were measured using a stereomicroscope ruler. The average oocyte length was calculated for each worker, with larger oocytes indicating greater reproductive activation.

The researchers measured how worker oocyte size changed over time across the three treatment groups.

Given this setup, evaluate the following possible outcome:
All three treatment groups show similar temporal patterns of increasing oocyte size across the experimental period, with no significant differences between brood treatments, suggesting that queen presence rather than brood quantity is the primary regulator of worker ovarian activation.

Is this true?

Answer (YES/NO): NO